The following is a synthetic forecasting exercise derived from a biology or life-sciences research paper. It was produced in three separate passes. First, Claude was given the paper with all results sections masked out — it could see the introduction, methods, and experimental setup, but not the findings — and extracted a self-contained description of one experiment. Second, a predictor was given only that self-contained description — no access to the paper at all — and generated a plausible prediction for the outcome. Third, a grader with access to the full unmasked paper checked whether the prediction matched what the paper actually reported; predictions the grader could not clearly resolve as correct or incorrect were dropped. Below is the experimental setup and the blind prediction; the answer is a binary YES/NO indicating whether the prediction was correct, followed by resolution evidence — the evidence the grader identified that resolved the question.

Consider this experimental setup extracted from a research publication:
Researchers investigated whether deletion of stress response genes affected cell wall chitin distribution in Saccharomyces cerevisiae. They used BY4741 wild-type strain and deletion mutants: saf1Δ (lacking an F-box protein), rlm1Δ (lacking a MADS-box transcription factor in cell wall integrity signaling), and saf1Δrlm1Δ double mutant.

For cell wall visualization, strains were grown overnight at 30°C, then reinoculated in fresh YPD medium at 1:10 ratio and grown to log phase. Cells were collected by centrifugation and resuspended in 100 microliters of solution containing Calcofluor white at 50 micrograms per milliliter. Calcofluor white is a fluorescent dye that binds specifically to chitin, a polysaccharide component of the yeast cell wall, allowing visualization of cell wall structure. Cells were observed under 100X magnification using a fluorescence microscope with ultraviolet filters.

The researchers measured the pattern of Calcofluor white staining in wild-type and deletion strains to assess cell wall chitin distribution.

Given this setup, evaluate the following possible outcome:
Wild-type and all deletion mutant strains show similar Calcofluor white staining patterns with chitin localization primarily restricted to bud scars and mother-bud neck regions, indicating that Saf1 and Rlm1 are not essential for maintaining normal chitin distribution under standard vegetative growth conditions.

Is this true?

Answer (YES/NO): NO